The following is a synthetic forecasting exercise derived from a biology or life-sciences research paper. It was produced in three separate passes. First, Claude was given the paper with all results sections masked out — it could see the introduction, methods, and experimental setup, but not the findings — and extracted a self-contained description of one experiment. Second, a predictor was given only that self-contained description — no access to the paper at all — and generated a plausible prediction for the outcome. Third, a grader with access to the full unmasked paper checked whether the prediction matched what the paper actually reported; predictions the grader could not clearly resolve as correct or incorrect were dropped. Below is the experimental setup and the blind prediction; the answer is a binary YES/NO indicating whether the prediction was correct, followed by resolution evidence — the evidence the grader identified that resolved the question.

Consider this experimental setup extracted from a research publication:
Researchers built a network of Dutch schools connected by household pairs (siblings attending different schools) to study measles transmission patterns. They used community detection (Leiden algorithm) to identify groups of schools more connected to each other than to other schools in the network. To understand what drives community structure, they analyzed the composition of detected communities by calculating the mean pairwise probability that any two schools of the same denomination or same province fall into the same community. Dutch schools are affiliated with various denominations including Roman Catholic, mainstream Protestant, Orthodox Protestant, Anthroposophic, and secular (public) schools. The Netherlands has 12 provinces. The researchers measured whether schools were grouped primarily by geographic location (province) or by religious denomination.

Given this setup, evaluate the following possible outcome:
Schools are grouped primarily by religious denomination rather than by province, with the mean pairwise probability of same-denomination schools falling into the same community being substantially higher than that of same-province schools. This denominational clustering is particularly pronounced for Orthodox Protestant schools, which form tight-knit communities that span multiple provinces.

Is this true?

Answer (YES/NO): NO